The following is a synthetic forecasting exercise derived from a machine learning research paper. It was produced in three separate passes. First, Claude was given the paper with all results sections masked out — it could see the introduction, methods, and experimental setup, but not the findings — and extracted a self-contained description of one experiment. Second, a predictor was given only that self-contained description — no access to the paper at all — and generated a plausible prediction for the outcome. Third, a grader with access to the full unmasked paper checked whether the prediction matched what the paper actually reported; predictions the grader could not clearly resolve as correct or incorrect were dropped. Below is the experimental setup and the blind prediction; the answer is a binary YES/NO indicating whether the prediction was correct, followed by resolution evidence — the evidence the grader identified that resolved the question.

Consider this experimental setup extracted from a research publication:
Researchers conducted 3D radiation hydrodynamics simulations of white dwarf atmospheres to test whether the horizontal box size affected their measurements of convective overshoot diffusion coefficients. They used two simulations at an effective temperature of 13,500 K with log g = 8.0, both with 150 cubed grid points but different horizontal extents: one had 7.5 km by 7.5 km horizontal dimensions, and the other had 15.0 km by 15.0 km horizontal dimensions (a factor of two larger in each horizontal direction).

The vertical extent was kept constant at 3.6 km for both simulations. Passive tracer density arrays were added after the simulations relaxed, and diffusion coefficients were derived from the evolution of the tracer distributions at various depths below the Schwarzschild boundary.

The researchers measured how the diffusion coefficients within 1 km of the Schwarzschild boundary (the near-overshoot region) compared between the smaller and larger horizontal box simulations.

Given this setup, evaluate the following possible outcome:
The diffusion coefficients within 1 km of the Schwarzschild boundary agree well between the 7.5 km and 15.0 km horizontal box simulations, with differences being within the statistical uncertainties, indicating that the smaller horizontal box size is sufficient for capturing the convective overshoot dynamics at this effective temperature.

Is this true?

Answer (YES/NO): YES